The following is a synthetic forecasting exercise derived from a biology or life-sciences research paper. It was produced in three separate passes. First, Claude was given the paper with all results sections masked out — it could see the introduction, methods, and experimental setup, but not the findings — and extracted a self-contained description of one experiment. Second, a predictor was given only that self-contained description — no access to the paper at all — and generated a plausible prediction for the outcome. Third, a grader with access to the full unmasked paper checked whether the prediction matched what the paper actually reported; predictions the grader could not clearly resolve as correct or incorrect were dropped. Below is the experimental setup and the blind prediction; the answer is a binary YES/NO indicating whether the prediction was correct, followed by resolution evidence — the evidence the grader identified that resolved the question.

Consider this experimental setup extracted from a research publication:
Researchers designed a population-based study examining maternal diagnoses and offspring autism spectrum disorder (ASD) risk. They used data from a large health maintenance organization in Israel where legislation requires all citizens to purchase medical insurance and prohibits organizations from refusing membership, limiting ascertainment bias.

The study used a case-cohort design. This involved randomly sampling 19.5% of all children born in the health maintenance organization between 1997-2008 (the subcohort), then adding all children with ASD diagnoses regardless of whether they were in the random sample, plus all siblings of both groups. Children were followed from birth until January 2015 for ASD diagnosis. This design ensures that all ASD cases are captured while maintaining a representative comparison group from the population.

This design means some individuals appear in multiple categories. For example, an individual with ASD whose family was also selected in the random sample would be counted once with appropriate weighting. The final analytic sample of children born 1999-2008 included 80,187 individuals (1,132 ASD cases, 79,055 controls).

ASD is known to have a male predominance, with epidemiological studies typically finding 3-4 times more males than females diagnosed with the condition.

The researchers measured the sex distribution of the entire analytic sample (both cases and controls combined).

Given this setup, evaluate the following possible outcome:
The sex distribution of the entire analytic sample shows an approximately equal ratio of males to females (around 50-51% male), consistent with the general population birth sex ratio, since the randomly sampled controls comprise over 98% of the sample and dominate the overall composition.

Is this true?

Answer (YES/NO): YES